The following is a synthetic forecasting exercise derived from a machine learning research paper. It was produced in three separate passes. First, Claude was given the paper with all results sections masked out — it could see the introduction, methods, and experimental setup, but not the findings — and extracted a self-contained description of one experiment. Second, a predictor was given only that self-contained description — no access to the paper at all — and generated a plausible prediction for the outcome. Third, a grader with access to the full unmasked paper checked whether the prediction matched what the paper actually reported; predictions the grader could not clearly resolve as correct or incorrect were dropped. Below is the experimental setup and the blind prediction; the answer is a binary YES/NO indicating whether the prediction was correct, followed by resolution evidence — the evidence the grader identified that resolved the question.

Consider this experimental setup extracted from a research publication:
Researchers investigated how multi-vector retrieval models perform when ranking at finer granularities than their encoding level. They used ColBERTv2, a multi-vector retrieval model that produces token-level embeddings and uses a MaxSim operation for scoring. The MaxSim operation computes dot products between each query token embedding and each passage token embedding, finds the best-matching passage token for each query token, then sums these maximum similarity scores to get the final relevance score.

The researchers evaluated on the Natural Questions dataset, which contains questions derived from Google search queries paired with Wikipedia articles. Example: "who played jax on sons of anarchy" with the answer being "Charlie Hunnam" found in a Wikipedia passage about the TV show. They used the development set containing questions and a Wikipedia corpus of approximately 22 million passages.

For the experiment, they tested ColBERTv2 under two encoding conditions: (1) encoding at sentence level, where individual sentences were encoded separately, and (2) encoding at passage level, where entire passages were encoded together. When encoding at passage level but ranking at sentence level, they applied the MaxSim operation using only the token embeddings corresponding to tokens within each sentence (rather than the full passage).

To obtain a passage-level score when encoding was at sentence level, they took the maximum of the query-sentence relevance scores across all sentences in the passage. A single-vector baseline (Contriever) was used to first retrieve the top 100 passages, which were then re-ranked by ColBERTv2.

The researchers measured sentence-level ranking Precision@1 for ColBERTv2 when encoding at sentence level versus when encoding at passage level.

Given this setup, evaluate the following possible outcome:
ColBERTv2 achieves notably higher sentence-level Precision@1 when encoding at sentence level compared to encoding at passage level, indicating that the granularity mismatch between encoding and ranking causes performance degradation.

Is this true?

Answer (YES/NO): YES